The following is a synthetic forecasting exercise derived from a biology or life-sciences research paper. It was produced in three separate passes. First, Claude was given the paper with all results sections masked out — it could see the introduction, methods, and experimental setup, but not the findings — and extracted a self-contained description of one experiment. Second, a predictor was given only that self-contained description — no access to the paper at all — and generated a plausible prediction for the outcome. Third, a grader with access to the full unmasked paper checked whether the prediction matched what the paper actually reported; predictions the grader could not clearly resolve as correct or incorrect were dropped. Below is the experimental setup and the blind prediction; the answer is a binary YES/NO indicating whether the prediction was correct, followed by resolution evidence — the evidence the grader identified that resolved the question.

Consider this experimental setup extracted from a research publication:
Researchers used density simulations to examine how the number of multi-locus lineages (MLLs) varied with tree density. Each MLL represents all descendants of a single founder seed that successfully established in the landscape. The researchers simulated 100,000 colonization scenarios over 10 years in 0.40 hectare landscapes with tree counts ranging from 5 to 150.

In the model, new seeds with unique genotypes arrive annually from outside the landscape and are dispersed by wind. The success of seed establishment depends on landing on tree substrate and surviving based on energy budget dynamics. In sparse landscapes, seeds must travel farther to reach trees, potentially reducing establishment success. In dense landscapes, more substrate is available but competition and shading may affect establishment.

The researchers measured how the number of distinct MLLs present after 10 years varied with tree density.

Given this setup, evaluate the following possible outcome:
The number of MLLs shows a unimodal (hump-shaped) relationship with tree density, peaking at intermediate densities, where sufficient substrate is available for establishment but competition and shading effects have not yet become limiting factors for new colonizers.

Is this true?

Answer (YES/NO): YES